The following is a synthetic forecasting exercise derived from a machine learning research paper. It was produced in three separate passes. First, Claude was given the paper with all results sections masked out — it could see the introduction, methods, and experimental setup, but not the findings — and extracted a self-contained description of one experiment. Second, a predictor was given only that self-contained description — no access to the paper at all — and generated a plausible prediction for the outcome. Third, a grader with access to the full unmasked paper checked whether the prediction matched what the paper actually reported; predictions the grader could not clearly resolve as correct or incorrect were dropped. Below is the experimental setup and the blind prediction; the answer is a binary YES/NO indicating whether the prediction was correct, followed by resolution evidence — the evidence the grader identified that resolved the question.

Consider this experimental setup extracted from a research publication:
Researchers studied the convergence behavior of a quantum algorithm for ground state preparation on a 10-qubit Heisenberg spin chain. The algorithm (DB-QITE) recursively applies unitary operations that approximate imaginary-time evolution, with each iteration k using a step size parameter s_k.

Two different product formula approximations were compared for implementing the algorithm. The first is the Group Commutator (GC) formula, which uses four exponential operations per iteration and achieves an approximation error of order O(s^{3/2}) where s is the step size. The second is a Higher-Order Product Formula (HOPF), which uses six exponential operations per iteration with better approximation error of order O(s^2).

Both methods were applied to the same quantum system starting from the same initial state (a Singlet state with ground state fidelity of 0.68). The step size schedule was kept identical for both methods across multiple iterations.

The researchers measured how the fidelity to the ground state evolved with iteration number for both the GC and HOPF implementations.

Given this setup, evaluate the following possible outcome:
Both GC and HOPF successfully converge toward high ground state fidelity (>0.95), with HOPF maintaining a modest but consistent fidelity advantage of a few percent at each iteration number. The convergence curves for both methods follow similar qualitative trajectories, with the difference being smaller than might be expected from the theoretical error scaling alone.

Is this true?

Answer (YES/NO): NO